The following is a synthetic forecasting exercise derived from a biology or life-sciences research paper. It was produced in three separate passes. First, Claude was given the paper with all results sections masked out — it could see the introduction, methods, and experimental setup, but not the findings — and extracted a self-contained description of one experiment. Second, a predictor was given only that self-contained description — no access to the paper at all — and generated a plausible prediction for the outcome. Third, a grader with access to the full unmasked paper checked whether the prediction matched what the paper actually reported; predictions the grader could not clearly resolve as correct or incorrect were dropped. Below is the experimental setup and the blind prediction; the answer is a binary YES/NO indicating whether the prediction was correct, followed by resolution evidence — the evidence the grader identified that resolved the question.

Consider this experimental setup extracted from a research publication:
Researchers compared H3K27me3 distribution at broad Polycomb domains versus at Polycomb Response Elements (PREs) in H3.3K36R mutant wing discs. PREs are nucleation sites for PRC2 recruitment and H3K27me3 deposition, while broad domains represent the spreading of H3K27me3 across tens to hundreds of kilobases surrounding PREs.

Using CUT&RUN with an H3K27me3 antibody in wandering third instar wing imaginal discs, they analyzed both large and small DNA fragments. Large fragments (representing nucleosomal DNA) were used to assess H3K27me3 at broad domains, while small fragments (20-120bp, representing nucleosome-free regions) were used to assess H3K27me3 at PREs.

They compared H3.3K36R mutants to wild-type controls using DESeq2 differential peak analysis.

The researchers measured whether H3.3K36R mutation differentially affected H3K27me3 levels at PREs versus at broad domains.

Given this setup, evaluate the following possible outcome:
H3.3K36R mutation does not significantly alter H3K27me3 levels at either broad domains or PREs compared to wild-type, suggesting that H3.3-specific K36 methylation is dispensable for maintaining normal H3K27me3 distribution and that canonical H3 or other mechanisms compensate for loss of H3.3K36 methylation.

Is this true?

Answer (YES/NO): YES